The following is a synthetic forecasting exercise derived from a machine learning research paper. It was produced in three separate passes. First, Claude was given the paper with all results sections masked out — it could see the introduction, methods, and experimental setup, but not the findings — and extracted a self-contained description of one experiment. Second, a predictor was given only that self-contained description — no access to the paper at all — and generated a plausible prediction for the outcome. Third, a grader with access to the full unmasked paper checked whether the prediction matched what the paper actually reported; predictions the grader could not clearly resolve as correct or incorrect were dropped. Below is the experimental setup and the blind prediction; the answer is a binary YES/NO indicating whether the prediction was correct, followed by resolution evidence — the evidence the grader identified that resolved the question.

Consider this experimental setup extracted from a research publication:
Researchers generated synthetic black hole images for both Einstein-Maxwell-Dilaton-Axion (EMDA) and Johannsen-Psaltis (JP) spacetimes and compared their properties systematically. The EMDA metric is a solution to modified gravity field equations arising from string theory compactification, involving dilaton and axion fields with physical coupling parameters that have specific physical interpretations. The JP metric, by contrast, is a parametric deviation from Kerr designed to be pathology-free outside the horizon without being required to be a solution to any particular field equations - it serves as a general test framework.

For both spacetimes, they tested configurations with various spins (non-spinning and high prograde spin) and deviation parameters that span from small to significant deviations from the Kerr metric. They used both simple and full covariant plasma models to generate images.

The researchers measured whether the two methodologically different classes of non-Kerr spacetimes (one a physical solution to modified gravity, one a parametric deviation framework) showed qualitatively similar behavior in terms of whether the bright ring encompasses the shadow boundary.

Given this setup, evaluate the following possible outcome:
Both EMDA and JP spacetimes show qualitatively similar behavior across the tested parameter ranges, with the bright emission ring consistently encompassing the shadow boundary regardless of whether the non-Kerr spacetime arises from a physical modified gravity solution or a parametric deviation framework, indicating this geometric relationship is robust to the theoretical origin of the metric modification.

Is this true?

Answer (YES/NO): YES